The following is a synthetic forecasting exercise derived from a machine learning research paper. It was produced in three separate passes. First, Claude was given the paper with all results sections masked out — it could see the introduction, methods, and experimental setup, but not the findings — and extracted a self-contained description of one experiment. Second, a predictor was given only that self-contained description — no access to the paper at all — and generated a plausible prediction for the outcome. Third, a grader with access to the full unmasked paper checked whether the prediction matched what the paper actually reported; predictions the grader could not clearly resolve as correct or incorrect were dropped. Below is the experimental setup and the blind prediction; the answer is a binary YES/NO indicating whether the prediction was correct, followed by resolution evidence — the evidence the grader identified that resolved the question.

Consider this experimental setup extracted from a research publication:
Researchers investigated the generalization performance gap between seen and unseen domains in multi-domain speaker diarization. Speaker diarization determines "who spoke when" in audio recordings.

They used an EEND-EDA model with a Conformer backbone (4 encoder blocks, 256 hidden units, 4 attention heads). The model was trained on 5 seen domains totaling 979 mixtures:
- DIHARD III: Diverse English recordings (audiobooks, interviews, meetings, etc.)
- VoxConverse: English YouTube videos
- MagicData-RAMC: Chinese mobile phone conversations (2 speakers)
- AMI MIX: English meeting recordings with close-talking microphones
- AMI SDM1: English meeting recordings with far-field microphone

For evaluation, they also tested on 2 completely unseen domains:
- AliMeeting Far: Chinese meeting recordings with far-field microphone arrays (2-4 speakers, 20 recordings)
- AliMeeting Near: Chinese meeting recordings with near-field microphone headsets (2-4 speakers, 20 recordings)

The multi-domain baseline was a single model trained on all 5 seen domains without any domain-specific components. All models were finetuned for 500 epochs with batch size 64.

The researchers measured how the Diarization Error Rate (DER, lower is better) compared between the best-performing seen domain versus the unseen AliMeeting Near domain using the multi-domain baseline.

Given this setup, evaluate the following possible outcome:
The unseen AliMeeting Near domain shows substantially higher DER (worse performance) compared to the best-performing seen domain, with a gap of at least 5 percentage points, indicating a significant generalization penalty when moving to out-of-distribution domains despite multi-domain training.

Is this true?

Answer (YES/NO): YES